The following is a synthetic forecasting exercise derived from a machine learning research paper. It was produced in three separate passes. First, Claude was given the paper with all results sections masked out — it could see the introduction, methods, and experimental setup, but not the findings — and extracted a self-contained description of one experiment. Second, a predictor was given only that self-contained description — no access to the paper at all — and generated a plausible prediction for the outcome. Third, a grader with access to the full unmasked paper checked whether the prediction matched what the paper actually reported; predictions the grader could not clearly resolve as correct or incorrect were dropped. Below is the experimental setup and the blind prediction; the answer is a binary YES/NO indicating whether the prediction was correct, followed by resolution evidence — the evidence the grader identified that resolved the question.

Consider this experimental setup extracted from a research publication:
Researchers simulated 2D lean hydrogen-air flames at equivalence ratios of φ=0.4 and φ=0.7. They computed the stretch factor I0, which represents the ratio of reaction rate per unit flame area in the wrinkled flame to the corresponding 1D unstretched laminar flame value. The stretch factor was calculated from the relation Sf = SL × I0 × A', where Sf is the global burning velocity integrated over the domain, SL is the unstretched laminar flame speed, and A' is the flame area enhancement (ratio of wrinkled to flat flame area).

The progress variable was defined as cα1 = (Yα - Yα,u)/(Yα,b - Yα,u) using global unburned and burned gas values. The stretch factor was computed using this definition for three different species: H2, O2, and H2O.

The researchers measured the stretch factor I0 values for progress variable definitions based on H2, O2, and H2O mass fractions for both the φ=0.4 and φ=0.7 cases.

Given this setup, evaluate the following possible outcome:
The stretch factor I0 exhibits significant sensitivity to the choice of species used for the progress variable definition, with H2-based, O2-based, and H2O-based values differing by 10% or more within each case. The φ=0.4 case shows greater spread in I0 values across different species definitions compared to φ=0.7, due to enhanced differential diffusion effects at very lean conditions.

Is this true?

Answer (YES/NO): YES